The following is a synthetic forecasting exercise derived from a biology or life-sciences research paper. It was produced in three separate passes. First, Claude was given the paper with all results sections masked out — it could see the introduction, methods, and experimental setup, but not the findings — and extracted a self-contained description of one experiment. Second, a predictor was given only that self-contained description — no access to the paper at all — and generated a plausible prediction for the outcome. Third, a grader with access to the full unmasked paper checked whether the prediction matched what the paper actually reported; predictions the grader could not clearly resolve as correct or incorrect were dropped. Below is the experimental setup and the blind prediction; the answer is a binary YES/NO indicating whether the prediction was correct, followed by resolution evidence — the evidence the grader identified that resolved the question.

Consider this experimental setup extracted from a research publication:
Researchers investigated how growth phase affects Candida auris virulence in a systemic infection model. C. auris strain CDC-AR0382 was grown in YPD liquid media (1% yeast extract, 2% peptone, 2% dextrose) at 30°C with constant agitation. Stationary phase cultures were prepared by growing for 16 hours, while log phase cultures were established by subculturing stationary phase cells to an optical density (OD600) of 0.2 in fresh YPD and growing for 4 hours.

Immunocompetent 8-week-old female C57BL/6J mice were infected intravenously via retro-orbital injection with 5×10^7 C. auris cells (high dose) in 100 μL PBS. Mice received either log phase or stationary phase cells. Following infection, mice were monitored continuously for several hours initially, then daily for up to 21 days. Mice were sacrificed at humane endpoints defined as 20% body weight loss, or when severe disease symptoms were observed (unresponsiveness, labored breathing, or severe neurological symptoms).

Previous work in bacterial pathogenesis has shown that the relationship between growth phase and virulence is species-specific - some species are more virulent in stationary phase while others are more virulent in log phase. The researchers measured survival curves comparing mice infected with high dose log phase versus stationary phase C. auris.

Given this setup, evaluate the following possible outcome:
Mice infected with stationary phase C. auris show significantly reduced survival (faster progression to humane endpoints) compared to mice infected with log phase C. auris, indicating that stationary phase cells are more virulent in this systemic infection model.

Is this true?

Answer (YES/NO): NO